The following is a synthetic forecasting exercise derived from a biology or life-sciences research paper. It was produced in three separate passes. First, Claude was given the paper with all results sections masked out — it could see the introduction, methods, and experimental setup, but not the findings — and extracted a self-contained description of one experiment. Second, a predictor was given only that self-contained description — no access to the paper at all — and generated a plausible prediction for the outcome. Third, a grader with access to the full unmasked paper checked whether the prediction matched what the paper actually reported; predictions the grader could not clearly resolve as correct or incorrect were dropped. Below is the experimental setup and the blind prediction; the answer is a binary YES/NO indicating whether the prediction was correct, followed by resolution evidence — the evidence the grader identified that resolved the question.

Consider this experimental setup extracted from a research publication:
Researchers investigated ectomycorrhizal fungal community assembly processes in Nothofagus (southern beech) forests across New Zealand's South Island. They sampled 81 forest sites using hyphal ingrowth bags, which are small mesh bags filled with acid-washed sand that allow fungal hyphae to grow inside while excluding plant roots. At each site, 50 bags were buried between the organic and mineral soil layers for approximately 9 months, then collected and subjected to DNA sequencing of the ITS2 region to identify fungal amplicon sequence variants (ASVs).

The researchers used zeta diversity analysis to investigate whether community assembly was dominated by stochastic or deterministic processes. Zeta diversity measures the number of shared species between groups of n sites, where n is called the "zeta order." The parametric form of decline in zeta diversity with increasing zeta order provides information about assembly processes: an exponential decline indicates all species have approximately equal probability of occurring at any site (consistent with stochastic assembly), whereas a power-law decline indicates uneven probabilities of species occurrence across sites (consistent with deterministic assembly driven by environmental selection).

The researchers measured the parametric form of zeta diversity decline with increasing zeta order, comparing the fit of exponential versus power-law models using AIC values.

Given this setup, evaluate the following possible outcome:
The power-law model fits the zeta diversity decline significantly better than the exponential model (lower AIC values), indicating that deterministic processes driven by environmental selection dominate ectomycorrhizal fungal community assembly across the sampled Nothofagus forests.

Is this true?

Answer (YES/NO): YES